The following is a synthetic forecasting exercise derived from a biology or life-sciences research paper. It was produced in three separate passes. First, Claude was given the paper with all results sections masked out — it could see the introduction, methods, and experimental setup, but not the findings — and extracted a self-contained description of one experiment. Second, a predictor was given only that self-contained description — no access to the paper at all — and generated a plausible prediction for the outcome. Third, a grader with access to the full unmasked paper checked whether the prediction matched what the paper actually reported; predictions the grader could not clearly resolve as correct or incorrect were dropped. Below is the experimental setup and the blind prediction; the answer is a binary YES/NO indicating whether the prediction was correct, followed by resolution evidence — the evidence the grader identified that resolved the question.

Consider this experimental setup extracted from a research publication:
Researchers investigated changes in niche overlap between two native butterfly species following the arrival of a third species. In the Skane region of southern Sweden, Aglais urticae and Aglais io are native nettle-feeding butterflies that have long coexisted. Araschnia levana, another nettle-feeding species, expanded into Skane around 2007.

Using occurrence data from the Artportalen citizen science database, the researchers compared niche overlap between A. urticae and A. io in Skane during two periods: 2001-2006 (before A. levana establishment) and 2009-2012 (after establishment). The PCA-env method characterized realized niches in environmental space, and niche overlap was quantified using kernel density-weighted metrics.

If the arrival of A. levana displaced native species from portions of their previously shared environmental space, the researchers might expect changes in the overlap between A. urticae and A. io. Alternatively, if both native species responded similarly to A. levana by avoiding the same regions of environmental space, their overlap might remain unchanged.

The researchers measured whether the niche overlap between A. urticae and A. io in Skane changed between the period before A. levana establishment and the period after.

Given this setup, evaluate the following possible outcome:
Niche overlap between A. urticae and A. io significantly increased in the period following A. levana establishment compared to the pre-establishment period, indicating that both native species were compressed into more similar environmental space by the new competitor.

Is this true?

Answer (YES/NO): NO